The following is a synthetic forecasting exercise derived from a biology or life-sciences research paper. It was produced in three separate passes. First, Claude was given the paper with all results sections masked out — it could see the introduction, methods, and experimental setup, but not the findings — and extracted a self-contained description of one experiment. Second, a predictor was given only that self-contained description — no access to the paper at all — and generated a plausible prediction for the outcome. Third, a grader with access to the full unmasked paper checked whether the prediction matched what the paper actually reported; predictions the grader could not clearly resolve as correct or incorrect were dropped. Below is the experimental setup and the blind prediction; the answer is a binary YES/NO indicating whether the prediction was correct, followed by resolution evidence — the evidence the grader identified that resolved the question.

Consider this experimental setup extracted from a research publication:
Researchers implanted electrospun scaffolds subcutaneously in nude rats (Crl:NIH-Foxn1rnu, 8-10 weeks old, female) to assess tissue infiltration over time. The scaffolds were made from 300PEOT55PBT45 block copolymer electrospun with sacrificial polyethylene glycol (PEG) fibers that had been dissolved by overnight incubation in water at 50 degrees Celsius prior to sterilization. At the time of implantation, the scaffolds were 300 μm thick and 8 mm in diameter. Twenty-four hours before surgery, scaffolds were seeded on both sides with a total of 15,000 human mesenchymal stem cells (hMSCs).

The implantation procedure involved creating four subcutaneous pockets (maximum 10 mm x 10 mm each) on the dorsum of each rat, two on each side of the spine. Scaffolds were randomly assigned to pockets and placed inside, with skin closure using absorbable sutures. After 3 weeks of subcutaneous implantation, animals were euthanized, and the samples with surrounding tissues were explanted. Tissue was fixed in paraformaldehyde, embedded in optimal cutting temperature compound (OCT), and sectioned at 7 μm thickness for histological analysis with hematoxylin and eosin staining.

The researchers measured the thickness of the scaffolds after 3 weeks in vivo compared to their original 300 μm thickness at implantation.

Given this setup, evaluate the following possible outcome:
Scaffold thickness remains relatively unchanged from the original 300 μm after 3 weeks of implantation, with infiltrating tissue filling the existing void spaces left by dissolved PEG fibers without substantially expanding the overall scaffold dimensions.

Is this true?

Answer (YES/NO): NO